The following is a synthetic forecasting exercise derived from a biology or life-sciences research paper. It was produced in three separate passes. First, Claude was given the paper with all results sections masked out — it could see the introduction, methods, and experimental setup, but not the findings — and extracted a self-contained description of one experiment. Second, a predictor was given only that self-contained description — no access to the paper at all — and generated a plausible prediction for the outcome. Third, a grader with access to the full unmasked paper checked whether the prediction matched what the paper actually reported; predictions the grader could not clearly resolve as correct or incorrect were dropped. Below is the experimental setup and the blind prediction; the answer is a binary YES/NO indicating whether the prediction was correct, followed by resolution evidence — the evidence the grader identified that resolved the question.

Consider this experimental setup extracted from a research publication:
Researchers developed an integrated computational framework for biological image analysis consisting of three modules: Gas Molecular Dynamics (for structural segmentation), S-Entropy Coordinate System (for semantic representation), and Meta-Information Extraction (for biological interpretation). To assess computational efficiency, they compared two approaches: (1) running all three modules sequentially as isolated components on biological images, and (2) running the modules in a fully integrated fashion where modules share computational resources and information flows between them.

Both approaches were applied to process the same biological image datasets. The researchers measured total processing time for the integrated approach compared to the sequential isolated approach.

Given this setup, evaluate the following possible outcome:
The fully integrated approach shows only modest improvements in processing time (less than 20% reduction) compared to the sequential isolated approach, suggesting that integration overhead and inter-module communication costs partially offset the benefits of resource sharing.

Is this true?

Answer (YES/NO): NO